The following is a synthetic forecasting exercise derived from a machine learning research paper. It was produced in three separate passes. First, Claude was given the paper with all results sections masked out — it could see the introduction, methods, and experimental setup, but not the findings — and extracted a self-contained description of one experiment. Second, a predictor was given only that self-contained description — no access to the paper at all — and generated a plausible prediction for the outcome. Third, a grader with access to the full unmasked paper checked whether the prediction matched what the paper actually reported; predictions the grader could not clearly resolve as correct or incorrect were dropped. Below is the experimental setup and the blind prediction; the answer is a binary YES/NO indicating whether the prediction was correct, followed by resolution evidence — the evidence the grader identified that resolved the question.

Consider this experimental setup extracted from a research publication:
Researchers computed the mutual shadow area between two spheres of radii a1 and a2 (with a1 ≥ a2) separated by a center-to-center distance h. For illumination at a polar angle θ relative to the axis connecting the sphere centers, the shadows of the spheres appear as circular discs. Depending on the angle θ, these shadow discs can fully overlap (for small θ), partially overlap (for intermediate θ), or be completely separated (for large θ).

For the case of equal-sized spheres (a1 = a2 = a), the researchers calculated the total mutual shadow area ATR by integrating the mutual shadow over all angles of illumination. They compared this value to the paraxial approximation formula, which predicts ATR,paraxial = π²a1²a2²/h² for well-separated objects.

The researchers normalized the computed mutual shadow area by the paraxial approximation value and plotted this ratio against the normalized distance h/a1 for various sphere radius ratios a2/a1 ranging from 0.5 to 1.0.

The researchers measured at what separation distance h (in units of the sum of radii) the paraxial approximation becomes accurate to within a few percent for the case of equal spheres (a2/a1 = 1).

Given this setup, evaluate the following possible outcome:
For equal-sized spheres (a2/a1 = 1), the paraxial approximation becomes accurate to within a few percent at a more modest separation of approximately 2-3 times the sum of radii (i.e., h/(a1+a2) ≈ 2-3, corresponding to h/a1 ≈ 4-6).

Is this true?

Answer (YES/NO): YES